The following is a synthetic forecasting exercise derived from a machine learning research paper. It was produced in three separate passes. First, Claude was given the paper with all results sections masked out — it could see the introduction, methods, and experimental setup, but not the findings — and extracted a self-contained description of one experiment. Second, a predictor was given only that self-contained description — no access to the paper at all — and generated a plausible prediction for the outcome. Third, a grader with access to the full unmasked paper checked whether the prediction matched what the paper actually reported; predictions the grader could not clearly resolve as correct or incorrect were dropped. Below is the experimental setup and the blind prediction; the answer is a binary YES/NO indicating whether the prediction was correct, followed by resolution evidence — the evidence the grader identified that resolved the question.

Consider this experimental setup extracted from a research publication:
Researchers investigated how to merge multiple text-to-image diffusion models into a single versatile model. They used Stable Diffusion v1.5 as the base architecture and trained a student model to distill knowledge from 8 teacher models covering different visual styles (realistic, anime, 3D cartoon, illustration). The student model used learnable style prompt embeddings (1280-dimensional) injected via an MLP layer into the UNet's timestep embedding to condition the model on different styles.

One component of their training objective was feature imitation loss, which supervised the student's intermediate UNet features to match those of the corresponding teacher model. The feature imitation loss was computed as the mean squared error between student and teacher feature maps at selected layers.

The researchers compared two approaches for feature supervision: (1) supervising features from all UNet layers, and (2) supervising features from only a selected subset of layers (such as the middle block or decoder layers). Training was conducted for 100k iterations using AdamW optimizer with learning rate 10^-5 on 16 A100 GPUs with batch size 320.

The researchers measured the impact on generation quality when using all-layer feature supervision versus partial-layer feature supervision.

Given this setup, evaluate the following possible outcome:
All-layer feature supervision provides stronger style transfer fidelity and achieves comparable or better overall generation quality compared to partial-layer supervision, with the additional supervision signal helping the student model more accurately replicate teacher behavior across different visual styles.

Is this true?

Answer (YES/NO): YES